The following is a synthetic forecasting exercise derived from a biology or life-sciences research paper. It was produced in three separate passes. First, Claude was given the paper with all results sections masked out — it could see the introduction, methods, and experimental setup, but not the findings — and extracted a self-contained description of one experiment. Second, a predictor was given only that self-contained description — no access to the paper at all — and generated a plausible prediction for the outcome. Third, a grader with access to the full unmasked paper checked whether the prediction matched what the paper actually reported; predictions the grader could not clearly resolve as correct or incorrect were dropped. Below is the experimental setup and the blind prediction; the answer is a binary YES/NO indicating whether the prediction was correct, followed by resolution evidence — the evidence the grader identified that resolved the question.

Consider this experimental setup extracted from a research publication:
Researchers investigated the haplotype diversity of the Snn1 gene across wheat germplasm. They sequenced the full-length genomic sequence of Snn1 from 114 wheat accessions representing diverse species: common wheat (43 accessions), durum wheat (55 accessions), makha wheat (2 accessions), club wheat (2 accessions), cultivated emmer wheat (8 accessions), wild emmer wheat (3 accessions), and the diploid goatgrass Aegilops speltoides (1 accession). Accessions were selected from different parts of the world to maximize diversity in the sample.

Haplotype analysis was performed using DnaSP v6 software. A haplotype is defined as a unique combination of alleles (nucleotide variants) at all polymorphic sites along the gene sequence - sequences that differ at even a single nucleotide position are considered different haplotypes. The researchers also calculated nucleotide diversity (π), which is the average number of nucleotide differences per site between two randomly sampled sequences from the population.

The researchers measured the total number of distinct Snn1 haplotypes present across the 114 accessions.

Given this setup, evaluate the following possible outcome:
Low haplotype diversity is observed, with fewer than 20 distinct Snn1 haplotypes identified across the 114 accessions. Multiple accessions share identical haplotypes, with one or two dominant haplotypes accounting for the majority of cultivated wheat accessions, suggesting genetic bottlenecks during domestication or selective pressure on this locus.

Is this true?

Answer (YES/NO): NO